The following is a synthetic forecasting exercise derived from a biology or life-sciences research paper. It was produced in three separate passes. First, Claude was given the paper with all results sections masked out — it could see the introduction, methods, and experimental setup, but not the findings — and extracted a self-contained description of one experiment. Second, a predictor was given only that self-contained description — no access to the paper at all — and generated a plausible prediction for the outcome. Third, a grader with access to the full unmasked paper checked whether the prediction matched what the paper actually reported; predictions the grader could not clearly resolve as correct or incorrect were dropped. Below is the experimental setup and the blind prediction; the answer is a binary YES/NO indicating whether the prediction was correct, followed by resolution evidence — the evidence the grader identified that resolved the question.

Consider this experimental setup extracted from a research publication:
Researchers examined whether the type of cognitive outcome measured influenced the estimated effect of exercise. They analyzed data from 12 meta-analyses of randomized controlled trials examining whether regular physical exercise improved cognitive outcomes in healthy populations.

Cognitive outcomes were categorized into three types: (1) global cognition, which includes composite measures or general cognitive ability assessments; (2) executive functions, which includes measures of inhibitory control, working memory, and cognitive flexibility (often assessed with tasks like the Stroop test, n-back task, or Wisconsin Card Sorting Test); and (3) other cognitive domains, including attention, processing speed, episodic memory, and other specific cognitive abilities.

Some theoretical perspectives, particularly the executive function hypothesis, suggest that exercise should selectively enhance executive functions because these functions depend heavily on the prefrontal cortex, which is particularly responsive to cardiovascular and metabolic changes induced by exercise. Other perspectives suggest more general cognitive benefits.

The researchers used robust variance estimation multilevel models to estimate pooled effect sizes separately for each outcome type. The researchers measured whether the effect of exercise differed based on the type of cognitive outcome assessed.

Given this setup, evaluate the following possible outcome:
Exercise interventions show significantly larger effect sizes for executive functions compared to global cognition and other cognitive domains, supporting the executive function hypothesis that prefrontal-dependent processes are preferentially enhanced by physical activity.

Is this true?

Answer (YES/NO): NO